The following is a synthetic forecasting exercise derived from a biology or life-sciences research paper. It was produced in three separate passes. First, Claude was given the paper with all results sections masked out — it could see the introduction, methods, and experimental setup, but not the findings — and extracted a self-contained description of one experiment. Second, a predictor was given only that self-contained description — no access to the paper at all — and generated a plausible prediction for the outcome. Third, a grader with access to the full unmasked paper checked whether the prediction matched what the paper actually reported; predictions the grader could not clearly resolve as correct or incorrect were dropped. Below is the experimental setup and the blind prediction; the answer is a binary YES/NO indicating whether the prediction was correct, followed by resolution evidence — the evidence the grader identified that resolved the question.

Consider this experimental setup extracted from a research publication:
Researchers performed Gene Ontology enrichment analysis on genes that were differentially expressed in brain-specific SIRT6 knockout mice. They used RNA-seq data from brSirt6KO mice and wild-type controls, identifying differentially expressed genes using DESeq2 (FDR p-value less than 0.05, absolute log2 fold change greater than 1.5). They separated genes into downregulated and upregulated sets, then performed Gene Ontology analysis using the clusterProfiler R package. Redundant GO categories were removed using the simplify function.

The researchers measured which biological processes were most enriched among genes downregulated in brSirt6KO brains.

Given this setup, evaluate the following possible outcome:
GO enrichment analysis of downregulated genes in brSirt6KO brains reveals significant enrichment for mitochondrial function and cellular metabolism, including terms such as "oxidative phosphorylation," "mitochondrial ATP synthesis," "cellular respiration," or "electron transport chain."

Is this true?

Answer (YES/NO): YES